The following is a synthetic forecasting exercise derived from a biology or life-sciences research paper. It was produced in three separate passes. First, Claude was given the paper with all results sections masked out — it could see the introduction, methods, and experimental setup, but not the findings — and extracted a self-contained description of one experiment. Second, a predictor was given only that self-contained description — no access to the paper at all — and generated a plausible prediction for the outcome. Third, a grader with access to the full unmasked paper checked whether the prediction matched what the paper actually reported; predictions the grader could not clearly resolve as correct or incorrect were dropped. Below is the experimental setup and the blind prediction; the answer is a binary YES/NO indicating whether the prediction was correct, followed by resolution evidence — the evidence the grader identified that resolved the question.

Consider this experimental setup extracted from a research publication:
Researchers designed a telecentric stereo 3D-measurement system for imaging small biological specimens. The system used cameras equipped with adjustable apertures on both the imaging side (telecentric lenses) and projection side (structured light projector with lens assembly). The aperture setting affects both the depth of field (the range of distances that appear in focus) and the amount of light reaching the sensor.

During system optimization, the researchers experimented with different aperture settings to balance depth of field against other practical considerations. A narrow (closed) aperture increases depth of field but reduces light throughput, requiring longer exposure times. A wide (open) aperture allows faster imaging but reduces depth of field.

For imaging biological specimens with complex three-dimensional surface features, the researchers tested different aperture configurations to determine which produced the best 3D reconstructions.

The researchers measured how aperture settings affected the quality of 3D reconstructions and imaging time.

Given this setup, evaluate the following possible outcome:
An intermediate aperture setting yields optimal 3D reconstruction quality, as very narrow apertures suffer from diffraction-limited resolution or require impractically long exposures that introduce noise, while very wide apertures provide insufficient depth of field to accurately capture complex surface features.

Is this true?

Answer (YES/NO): NO